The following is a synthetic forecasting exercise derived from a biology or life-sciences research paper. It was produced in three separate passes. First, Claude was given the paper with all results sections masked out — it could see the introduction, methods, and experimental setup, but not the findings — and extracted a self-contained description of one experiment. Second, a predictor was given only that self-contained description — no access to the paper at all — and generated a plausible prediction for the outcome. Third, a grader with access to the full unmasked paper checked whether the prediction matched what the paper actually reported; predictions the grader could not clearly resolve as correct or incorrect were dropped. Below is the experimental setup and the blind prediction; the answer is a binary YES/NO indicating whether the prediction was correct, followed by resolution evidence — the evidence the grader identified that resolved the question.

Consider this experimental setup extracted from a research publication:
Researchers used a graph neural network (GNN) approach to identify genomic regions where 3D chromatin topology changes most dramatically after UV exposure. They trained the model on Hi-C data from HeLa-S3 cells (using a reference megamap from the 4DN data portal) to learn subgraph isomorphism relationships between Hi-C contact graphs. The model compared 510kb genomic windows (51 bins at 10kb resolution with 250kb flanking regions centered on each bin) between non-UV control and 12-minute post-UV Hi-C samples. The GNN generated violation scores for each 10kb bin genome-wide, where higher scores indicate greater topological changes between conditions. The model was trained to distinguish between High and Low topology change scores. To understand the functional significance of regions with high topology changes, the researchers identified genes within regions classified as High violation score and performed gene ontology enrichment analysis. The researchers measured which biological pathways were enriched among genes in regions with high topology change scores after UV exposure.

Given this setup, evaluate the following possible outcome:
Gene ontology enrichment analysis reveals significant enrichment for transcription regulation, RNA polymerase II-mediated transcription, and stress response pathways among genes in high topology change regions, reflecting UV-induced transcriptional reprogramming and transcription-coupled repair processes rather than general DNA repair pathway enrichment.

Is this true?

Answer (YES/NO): NO